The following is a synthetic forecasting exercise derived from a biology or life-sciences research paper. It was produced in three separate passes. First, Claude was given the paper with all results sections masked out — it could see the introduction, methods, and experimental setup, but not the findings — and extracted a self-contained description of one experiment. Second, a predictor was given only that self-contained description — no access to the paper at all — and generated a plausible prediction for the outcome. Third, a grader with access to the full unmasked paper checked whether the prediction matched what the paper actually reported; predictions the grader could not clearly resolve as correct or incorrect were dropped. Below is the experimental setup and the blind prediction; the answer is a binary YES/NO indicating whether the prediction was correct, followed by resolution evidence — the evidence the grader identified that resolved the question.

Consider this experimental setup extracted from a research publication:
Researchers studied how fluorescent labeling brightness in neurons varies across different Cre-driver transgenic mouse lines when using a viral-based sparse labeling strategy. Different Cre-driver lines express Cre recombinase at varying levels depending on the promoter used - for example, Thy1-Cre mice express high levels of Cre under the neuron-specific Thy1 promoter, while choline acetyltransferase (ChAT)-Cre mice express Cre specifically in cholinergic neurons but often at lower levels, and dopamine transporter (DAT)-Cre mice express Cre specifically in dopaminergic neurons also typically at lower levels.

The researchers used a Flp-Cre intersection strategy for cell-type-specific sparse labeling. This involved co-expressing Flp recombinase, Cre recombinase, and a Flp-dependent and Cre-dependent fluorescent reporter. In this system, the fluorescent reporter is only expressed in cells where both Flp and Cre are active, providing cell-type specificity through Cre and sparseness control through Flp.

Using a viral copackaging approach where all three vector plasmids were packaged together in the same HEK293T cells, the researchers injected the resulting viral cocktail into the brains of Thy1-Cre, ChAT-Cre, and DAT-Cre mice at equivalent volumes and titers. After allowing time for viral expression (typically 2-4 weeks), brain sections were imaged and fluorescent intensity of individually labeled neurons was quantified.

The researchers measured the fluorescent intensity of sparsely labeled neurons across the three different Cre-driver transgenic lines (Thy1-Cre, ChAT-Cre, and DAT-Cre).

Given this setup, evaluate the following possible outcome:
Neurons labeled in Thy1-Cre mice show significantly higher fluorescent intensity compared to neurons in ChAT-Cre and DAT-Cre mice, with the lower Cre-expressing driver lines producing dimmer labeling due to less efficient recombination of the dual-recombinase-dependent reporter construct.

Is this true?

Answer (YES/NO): NO